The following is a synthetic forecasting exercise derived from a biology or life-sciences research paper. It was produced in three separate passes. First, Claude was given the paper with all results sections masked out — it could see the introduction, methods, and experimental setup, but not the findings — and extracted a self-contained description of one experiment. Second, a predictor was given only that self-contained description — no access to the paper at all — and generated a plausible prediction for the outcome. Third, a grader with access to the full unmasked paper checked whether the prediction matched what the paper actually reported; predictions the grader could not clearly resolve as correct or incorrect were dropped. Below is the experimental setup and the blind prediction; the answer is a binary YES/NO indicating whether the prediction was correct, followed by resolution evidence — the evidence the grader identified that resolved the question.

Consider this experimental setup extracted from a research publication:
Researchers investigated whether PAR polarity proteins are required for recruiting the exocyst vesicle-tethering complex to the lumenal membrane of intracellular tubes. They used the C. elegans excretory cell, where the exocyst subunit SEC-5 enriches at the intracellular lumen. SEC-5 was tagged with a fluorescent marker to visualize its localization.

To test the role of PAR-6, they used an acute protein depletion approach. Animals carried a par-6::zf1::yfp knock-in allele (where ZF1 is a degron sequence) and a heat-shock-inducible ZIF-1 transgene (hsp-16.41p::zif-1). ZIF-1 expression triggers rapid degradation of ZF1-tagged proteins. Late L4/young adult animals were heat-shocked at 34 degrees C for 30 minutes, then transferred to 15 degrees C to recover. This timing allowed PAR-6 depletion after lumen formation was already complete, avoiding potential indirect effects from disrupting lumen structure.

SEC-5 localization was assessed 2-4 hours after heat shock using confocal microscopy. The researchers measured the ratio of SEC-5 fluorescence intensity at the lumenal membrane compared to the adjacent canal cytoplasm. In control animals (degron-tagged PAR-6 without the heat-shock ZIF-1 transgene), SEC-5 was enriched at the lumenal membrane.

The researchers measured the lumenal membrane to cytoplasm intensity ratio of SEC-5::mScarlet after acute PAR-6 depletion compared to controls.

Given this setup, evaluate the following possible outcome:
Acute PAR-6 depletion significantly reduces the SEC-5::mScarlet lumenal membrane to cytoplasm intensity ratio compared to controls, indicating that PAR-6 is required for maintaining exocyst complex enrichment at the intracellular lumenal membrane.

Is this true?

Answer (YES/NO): YES